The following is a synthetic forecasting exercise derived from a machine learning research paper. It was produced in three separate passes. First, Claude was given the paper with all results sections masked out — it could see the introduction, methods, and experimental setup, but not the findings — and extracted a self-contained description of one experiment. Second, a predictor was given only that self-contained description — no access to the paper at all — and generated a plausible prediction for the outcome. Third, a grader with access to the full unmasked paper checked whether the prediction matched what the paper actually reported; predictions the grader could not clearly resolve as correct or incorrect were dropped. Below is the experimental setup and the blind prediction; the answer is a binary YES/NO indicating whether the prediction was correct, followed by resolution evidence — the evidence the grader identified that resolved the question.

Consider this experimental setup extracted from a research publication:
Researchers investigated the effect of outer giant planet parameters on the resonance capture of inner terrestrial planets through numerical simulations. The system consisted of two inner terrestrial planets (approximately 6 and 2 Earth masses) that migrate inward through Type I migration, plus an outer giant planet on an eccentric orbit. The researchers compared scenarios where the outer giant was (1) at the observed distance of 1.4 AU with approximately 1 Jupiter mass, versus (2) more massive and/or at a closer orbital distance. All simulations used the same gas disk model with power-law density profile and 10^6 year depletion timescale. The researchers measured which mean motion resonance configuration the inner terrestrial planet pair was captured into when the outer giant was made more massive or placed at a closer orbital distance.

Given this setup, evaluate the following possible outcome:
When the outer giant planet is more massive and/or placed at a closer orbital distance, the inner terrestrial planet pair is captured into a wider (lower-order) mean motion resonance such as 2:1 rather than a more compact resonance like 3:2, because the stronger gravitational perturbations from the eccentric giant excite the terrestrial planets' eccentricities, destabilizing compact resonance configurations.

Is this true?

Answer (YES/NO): NO